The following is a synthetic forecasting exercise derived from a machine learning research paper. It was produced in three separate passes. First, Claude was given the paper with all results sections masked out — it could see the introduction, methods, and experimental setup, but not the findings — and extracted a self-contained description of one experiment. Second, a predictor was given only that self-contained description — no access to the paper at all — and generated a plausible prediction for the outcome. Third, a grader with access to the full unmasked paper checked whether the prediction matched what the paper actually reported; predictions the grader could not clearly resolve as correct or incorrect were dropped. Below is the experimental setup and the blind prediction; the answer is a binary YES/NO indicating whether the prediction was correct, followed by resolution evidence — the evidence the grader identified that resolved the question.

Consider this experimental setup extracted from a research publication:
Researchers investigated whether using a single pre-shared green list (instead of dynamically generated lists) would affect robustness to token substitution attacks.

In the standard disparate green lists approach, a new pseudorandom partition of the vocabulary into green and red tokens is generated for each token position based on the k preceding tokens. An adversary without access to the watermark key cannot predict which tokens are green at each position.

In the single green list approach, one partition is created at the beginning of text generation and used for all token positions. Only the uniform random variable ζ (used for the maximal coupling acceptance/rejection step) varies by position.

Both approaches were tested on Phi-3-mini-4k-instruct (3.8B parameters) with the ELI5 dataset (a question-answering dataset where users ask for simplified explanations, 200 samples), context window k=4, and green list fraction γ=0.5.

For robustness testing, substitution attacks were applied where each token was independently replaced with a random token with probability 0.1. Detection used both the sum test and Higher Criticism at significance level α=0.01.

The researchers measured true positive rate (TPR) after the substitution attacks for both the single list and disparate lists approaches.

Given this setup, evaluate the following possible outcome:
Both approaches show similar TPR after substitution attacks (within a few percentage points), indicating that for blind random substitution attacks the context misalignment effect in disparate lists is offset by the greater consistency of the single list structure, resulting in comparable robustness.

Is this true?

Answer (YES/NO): YES